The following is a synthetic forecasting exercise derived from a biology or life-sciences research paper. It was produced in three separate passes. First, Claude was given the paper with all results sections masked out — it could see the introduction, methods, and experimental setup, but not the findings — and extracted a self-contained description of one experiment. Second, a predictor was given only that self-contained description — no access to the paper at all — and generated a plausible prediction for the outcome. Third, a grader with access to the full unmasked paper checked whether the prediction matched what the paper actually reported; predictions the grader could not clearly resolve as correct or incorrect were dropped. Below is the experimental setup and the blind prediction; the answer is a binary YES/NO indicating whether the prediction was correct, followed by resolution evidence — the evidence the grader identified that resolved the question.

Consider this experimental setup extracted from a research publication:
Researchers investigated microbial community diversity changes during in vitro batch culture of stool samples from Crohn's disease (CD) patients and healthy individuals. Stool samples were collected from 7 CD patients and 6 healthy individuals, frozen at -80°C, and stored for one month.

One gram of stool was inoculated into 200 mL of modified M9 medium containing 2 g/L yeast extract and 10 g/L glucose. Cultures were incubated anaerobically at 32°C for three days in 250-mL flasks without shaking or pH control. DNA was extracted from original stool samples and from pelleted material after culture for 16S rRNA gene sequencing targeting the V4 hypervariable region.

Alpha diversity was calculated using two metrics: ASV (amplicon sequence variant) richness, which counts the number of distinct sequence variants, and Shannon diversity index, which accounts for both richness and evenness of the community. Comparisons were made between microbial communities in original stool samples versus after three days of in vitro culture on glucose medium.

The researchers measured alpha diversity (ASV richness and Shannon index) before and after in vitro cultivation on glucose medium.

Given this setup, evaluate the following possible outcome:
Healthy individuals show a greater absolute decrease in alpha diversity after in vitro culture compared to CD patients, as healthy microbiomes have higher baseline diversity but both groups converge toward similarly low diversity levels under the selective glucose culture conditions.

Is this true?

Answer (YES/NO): NO